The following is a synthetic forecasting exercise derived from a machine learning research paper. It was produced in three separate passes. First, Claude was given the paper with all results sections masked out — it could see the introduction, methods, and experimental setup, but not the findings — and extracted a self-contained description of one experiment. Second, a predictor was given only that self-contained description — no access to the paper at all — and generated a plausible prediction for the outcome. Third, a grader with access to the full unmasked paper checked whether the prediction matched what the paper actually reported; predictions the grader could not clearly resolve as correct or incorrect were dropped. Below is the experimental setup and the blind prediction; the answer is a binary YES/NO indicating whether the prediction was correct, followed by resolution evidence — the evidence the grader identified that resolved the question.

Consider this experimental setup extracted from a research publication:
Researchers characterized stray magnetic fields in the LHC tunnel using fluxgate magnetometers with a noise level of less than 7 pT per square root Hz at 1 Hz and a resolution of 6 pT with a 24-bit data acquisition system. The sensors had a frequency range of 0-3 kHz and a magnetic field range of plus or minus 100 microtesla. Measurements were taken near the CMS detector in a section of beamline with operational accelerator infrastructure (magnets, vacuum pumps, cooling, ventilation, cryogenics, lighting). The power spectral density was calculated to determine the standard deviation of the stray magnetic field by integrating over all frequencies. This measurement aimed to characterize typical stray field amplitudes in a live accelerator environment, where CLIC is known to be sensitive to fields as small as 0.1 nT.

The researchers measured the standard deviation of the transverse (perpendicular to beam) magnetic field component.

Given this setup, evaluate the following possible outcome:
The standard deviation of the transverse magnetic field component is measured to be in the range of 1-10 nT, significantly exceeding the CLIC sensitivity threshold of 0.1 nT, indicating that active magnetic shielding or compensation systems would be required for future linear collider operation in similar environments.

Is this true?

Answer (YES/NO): NO